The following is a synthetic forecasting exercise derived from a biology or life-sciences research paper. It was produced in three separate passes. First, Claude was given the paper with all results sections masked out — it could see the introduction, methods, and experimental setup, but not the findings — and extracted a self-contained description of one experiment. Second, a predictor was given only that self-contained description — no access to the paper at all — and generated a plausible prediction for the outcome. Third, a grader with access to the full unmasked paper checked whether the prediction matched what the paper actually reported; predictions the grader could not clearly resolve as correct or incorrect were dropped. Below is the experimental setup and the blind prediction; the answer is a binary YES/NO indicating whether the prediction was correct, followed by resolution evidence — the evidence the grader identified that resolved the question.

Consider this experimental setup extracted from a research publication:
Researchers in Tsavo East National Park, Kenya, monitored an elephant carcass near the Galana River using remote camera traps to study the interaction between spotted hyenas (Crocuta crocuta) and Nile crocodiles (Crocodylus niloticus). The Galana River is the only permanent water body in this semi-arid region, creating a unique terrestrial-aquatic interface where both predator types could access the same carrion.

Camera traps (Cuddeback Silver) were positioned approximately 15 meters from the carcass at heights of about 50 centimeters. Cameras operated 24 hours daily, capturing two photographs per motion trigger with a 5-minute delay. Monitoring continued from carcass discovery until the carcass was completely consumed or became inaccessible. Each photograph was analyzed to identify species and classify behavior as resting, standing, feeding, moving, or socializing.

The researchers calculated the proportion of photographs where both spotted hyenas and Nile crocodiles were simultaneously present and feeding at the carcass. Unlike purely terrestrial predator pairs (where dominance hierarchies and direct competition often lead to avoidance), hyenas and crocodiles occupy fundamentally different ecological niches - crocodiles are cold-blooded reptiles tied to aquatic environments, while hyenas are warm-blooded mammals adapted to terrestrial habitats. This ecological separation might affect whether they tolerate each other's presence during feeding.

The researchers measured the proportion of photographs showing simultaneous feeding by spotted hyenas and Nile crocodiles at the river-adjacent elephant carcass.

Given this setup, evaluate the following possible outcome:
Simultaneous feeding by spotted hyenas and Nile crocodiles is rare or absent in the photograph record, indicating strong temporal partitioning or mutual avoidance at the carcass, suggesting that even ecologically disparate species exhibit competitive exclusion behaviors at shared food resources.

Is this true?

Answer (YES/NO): NO